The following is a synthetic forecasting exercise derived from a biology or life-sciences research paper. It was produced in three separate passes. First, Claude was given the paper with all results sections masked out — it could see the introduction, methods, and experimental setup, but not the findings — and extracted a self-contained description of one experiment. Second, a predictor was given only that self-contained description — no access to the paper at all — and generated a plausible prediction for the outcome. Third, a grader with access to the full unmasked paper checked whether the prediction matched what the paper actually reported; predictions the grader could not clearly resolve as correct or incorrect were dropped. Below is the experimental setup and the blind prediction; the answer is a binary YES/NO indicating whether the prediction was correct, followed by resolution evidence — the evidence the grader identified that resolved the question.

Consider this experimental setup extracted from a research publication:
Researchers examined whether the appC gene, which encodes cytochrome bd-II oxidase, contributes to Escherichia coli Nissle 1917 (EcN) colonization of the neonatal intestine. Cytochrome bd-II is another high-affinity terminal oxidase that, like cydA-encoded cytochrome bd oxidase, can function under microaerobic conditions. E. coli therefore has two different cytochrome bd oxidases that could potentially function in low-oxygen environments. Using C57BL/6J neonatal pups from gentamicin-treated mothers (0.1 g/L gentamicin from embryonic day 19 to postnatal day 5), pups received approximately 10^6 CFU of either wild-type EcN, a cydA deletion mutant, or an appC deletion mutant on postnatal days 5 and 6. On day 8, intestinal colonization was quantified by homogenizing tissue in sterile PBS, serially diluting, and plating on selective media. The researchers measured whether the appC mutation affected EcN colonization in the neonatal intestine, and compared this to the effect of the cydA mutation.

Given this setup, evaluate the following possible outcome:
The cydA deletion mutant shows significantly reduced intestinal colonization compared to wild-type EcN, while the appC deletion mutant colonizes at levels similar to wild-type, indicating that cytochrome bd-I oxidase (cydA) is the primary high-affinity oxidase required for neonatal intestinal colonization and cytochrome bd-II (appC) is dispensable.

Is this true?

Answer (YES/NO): YES